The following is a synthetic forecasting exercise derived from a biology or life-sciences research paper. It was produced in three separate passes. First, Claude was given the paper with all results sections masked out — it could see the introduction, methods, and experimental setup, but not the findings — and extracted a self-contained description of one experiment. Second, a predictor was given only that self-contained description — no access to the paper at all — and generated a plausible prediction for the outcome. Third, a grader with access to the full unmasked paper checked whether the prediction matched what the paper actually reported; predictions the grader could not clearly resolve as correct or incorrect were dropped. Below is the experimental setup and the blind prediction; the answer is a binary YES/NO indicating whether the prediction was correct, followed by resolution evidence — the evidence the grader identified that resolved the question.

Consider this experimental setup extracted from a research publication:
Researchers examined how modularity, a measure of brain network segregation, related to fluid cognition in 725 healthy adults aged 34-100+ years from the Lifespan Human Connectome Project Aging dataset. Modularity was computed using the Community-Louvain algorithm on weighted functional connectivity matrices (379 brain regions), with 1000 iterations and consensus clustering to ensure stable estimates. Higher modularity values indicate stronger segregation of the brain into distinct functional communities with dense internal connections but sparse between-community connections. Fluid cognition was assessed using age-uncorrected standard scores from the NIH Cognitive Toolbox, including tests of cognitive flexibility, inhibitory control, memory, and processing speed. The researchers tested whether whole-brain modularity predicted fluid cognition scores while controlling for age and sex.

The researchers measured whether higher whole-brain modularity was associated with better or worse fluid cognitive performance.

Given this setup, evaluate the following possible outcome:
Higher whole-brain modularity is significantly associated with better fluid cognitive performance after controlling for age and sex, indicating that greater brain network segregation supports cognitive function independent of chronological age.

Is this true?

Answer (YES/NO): NO